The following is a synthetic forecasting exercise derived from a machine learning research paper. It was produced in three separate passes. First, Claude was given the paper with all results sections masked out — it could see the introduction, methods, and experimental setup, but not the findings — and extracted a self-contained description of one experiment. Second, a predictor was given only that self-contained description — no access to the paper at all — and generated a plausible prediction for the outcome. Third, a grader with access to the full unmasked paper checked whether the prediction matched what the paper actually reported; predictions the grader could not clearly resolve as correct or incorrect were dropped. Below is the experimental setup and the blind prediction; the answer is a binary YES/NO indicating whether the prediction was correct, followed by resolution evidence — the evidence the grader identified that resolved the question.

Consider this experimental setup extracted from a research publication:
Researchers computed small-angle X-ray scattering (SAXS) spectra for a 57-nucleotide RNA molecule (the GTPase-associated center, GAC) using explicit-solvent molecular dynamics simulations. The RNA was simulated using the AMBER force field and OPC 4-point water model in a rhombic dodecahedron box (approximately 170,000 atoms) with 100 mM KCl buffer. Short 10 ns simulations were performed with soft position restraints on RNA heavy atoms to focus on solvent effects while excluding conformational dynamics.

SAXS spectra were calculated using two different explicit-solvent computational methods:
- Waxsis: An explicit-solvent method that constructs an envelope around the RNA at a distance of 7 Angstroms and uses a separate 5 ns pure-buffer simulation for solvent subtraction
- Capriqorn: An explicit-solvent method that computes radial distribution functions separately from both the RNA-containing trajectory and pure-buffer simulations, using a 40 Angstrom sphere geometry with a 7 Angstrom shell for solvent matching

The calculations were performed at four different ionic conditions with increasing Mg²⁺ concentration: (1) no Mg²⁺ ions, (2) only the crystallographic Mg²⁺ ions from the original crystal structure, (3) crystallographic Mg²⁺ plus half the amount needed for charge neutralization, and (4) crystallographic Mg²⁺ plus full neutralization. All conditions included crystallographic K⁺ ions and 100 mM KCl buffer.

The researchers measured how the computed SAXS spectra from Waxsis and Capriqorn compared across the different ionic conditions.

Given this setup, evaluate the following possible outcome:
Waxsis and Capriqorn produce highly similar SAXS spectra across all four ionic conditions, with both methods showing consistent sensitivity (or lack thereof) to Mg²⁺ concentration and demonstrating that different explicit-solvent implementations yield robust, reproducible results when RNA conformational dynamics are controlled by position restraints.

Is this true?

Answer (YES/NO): YES